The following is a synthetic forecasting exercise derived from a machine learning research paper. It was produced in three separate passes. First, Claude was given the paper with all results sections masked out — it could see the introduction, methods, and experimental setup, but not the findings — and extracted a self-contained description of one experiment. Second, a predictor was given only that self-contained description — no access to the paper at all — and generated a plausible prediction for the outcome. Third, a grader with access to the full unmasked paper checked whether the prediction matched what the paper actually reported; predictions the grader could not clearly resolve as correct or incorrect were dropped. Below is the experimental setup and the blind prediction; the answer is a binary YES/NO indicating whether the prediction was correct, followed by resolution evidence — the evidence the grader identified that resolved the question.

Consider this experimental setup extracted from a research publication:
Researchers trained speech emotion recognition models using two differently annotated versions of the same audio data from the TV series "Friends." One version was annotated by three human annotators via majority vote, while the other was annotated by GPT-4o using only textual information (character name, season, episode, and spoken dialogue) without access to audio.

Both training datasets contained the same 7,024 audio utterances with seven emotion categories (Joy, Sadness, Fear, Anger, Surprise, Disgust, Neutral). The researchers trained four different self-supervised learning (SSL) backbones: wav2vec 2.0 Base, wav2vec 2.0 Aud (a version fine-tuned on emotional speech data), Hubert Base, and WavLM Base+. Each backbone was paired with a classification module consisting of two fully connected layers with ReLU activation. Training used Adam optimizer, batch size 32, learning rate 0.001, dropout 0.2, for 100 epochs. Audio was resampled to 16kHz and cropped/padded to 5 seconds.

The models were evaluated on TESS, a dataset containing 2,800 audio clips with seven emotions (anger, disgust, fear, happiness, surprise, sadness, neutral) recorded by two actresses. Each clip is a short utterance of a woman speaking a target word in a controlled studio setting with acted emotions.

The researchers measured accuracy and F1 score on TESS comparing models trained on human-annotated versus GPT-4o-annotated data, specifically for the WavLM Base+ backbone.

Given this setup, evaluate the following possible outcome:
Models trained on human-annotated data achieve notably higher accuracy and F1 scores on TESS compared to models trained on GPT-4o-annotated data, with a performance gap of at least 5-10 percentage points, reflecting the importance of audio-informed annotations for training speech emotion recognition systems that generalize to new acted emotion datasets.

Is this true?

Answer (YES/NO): NO